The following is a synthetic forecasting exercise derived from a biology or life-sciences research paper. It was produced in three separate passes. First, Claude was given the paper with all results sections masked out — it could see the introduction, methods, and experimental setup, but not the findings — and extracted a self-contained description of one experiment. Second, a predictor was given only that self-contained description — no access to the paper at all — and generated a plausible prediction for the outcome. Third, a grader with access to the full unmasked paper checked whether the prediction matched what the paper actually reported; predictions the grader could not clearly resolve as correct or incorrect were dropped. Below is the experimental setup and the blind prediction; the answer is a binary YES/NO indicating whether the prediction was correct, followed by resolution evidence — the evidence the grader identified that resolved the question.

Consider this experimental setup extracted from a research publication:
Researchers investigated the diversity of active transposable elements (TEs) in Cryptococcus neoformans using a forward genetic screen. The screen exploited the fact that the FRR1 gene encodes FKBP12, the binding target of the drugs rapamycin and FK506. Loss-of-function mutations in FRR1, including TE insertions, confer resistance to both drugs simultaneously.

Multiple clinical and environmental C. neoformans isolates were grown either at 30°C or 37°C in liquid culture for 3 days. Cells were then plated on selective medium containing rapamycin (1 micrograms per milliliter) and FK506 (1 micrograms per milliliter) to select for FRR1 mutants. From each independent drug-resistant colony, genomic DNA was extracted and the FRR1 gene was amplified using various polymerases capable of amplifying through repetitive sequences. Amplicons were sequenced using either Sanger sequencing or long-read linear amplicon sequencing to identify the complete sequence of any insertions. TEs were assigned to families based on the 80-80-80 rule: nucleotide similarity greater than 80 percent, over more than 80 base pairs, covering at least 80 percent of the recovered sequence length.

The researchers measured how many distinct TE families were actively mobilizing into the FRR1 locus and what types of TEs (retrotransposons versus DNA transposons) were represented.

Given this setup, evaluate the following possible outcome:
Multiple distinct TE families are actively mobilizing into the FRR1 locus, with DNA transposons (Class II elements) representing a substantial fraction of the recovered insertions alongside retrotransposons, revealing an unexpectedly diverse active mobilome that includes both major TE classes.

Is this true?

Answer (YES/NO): YES